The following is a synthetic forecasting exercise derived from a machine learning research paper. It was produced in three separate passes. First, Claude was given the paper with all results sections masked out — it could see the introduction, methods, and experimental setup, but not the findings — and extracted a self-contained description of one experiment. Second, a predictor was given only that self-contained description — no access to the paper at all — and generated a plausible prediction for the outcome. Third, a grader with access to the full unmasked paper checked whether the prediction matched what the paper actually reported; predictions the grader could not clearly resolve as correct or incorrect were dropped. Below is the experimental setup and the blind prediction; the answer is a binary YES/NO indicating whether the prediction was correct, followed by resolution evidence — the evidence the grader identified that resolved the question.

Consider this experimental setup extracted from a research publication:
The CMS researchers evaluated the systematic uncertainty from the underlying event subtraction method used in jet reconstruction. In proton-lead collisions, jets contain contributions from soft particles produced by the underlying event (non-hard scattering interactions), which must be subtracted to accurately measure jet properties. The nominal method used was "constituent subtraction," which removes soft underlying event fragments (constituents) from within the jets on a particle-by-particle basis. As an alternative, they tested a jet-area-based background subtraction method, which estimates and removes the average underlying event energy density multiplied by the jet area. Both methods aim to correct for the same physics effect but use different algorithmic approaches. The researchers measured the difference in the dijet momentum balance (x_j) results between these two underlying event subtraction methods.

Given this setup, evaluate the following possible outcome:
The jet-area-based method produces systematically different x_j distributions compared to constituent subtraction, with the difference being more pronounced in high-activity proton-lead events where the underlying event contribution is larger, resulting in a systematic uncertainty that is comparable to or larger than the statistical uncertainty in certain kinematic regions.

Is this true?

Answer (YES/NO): NO